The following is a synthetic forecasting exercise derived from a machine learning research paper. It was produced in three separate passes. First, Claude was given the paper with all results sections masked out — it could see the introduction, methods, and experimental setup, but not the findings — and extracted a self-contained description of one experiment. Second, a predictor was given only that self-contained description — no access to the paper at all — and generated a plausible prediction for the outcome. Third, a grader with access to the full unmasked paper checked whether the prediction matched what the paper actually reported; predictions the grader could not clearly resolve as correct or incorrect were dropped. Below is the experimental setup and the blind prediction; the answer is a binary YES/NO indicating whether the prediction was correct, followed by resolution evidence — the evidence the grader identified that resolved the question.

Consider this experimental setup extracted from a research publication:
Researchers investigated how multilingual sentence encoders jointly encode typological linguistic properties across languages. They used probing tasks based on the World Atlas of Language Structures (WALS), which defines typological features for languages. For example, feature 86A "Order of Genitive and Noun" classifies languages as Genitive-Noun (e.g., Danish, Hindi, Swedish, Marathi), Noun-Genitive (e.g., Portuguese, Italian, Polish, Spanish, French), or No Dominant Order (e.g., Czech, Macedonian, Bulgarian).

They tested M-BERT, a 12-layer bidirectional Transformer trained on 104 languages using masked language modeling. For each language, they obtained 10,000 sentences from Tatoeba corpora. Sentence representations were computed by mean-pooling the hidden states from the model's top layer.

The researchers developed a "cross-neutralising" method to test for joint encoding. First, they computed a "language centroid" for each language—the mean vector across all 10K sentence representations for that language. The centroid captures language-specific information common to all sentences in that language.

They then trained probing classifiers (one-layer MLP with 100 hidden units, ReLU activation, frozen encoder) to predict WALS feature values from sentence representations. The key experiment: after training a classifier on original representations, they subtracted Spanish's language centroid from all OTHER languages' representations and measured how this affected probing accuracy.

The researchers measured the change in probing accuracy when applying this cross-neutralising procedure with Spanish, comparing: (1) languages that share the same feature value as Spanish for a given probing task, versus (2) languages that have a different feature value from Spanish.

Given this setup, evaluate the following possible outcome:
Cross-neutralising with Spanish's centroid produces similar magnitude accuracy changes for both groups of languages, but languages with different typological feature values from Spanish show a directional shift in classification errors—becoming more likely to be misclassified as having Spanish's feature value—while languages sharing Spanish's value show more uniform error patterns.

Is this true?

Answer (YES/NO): NO